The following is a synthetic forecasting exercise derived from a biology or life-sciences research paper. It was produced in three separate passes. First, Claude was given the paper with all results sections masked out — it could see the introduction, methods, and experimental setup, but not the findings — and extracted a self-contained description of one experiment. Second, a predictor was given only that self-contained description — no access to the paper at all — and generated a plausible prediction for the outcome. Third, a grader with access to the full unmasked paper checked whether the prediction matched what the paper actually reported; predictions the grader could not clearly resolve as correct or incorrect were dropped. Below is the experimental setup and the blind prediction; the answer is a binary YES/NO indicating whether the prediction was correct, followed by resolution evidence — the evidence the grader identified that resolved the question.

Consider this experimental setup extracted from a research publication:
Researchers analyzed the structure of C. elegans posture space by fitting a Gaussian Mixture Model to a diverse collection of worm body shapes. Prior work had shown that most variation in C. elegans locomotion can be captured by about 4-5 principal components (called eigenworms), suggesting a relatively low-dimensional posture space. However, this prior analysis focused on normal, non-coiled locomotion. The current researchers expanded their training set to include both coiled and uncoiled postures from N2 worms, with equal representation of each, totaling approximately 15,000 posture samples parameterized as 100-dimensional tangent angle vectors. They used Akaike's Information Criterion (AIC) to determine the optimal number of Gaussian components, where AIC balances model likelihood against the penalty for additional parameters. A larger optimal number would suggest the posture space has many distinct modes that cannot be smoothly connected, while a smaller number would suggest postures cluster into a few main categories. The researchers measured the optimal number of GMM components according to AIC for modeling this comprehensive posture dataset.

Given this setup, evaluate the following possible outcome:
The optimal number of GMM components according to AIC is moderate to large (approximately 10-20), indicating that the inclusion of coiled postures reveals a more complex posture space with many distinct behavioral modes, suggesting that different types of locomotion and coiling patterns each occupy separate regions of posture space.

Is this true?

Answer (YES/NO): NO